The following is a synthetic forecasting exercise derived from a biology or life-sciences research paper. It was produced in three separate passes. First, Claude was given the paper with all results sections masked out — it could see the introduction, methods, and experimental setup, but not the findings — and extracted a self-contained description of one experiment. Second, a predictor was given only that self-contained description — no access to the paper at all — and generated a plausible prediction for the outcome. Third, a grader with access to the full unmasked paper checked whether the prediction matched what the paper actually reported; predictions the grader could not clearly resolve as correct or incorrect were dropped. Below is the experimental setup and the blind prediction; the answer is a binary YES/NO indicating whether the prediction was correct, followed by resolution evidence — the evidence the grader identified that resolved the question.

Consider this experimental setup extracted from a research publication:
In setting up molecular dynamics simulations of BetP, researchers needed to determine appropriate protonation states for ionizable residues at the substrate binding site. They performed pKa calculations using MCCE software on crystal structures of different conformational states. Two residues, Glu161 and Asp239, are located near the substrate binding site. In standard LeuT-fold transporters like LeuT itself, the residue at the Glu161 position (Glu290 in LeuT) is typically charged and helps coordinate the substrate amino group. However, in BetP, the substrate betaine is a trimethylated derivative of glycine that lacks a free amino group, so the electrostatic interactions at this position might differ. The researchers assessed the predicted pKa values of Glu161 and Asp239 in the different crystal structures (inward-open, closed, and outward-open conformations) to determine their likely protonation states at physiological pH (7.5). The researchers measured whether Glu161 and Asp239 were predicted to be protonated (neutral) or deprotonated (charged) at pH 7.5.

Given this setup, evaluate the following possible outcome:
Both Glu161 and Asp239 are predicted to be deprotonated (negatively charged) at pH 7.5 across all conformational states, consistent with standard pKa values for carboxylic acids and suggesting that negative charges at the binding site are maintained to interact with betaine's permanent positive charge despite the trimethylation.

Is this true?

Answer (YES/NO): NO